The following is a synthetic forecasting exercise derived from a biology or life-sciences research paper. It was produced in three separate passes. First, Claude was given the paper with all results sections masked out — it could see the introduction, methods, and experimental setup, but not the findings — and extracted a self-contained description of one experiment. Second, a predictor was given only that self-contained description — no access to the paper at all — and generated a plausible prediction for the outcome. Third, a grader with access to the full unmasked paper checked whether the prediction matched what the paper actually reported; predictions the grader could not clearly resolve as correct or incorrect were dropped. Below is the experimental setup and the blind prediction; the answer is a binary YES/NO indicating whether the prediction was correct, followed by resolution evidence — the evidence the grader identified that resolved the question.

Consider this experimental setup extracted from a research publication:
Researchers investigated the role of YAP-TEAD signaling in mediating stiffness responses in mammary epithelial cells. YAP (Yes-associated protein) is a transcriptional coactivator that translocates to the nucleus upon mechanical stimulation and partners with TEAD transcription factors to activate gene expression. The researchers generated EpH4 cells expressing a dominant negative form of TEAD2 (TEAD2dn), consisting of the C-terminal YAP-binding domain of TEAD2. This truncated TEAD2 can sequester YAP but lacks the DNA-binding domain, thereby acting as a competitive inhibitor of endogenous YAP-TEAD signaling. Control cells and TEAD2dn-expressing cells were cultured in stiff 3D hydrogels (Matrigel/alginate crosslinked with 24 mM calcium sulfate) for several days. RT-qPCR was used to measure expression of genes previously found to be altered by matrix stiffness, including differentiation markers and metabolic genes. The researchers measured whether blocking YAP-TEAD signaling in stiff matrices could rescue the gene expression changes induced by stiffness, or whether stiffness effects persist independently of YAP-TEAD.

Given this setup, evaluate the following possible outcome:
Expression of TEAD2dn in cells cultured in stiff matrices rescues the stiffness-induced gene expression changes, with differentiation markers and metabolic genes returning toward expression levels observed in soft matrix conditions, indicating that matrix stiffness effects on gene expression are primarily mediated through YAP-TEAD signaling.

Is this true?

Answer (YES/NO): NO